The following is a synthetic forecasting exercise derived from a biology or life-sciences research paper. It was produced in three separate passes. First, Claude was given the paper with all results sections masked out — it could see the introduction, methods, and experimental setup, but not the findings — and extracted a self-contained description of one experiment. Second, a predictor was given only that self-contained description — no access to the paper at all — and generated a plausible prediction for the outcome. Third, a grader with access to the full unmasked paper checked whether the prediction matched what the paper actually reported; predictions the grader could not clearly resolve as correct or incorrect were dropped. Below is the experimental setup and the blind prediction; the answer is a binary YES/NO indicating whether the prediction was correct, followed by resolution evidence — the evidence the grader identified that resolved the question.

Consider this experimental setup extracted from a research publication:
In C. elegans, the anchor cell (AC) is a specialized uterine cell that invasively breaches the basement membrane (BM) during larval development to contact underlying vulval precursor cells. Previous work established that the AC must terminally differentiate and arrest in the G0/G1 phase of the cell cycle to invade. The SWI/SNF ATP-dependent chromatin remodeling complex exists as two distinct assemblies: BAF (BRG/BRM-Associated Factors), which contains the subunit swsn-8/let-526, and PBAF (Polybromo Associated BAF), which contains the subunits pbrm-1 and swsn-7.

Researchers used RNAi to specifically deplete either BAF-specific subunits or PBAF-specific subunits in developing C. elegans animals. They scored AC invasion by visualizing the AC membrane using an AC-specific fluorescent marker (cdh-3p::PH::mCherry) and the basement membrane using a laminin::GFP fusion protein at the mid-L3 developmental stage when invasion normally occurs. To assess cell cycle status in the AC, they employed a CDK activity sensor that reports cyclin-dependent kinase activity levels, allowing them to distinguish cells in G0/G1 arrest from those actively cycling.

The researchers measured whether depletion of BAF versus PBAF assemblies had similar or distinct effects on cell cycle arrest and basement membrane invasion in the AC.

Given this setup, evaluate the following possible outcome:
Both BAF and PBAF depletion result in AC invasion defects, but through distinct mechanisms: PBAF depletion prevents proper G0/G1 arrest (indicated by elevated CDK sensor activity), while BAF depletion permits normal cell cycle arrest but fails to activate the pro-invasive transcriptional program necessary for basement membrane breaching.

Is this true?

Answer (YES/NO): NO